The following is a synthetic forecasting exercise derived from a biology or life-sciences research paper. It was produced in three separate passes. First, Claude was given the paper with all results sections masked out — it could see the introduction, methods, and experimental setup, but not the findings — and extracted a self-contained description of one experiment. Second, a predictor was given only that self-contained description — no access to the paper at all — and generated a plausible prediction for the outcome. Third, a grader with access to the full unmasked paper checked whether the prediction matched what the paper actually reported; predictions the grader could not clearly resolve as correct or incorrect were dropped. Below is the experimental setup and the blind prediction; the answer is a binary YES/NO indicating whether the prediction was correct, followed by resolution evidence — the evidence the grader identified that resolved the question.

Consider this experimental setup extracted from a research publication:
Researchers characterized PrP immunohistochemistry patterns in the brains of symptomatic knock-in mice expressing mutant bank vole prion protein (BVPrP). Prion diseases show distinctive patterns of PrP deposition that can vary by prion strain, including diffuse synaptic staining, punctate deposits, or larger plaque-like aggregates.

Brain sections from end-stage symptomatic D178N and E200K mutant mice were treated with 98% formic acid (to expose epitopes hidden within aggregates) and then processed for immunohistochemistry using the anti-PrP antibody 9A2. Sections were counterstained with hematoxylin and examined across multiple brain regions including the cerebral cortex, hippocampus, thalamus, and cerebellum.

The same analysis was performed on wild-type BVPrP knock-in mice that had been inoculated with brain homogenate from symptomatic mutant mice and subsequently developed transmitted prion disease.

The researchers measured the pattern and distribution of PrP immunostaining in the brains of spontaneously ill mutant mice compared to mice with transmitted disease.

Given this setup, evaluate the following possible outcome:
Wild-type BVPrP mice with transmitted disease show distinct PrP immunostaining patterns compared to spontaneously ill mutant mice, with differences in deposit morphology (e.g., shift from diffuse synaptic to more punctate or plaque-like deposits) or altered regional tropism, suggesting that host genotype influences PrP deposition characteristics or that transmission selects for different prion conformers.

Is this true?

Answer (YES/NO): NO